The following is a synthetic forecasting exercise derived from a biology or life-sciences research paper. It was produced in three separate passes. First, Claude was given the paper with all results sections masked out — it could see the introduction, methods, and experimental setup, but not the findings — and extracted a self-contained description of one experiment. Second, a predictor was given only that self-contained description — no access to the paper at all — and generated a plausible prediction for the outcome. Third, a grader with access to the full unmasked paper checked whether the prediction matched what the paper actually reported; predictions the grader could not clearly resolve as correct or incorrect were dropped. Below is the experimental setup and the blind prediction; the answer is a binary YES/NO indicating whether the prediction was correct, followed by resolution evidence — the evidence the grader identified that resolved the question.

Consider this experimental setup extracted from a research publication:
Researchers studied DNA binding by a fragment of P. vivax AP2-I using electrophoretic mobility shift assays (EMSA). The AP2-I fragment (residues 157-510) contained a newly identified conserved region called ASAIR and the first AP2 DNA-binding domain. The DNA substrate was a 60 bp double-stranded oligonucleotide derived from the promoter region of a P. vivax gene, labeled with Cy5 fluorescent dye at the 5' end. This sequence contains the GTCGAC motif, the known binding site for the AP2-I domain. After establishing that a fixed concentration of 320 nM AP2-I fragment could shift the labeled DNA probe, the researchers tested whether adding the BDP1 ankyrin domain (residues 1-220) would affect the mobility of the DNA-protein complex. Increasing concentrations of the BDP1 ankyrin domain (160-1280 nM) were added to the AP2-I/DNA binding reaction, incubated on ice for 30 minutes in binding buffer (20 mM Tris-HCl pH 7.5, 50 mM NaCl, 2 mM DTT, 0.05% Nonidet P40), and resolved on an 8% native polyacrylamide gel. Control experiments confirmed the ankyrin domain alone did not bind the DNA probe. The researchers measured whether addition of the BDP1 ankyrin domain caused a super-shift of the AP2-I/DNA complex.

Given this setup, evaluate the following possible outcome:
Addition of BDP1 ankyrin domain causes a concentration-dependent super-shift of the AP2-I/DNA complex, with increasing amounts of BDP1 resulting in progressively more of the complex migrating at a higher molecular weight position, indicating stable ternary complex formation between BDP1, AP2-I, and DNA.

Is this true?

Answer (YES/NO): YES